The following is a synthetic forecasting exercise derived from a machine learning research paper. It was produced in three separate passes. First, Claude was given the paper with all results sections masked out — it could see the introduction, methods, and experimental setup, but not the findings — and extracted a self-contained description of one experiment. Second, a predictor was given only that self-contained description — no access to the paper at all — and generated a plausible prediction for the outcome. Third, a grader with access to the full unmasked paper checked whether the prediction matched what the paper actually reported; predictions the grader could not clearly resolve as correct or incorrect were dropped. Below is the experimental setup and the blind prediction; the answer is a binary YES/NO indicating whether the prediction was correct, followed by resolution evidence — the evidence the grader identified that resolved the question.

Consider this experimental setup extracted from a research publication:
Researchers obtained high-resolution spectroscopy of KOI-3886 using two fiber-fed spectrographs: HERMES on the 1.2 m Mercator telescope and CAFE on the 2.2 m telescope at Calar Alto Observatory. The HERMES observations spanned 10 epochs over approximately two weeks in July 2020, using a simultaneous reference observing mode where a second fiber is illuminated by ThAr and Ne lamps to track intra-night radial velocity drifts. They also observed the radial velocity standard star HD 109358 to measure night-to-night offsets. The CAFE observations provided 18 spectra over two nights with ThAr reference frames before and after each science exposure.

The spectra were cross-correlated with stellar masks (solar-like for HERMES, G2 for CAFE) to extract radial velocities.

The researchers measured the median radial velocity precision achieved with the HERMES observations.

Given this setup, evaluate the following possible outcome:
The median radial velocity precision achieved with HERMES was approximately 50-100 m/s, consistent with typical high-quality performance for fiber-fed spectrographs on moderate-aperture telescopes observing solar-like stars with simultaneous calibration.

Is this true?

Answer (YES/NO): NO